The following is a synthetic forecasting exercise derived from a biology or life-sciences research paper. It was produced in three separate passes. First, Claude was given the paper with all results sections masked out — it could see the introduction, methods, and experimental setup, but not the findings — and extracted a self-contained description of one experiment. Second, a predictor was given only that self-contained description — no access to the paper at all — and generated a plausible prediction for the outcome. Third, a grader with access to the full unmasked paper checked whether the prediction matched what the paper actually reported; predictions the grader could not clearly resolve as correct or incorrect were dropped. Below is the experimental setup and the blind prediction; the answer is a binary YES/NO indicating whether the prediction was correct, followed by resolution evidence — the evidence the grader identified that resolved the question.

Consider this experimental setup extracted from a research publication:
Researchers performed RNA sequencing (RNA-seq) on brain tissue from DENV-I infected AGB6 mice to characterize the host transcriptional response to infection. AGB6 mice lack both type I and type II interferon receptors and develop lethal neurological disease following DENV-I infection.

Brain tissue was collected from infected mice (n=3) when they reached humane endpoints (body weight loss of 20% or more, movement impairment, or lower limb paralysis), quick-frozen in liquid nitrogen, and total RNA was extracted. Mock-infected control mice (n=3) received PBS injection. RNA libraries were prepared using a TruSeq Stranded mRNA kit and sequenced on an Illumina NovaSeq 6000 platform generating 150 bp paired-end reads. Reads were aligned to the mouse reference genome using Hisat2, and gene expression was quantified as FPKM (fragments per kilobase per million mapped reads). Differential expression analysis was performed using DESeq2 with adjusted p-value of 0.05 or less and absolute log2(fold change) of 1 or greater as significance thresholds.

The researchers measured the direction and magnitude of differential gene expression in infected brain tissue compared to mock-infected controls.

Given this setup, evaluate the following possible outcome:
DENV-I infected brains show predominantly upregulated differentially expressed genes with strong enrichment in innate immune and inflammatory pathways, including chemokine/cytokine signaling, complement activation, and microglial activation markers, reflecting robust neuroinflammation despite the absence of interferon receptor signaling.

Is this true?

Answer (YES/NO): NO